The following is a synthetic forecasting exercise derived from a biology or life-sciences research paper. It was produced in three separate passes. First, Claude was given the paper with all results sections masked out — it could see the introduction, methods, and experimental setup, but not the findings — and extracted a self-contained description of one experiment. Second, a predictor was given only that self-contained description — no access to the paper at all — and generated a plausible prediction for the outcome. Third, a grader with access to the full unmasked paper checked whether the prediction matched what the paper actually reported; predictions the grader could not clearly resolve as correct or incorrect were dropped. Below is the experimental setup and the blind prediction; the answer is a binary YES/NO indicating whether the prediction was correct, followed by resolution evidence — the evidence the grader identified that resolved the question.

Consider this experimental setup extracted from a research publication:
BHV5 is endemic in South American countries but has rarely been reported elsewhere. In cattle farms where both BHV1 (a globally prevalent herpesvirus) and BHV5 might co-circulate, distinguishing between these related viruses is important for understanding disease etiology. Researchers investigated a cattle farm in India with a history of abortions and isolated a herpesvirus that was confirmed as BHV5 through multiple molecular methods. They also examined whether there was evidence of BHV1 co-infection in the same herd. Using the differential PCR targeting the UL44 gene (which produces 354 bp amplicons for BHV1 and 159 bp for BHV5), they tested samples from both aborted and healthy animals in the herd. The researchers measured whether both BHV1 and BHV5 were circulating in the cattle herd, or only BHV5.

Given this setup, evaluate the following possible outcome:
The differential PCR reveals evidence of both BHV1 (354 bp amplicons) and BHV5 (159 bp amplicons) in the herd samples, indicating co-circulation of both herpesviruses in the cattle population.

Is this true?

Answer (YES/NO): NO